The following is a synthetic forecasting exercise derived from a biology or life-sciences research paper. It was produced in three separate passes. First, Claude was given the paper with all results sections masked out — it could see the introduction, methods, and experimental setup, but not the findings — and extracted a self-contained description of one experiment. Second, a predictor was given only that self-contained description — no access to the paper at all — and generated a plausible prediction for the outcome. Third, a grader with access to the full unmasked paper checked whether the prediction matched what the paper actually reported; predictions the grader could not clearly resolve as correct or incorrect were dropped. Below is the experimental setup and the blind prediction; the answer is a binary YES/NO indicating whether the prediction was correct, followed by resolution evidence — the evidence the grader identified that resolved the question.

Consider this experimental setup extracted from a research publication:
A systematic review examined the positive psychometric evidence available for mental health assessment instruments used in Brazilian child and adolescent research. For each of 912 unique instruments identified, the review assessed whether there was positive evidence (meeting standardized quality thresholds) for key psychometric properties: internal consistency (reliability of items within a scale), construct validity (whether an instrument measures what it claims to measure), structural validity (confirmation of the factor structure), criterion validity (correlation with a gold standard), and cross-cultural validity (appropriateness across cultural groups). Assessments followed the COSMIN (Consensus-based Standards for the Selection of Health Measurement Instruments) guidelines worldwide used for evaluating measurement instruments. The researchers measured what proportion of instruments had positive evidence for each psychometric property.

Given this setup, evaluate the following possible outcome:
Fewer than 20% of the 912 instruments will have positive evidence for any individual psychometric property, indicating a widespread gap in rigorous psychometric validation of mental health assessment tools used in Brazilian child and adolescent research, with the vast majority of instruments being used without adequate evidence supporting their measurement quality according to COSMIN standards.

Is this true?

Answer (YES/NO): NO